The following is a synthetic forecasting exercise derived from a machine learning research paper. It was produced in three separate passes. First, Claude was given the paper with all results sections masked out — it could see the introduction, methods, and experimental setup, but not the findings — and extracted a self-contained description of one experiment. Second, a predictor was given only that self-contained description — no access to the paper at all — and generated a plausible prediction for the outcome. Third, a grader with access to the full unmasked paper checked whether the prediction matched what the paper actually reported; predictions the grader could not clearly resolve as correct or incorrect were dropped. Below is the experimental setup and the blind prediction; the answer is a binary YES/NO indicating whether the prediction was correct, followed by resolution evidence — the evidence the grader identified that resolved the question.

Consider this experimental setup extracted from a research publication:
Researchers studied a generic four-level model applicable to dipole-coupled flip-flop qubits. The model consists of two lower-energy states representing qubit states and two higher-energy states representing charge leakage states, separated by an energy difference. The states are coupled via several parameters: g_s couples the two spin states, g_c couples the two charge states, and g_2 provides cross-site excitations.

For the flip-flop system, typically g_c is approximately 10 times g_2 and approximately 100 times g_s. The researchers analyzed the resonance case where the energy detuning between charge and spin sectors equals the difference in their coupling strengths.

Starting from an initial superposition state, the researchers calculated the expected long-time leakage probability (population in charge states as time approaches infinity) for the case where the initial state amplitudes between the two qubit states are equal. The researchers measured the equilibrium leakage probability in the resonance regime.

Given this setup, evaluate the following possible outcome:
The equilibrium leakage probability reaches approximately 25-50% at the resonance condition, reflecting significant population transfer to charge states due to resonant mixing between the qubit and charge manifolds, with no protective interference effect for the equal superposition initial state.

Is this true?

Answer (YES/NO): NO